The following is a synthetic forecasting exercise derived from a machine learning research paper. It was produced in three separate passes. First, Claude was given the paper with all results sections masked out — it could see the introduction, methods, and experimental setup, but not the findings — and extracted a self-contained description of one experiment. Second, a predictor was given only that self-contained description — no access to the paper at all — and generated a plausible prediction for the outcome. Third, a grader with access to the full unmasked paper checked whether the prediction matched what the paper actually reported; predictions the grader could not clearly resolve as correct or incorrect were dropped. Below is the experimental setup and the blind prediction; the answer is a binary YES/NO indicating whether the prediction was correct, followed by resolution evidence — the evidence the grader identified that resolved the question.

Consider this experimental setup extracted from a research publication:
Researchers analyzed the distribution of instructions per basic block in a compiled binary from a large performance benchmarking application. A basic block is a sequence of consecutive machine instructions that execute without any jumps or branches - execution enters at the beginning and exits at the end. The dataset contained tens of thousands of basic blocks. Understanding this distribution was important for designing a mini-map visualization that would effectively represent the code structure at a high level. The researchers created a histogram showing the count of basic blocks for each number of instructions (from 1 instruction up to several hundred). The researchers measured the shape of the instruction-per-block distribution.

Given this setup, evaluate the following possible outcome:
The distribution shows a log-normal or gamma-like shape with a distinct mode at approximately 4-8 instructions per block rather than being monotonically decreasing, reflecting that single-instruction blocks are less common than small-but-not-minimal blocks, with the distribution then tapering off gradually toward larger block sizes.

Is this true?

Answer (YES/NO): NO